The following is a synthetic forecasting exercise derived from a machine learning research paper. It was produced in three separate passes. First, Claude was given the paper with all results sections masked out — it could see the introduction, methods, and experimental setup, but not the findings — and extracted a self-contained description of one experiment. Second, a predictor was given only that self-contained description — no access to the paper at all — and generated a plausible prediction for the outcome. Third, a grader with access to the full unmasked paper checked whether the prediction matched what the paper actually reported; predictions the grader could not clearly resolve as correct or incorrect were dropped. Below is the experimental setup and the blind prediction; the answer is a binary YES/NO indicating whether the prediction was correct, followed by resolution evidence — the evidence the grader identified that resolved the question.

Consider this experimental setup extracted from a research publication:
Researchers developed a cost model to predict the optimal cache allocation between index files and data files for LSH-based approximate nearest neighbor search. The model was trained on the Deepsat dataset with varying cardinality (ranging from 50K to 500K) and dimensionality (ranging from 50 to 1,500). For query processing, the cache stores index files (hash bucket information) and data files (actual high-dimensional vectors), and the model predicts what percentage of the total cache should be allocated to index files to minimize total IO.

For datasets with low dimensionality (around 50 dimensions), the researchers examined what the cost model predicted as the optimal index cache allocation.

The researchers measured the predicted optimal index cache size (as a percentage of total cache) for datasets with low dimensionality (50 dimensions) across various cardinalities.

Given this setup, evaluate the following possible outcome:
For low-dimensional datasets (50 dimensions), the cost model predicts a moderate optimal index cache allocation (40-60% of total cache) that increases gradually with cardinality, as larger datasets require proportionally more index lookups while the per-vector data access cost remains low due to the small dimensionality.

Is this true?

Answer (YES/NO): NO